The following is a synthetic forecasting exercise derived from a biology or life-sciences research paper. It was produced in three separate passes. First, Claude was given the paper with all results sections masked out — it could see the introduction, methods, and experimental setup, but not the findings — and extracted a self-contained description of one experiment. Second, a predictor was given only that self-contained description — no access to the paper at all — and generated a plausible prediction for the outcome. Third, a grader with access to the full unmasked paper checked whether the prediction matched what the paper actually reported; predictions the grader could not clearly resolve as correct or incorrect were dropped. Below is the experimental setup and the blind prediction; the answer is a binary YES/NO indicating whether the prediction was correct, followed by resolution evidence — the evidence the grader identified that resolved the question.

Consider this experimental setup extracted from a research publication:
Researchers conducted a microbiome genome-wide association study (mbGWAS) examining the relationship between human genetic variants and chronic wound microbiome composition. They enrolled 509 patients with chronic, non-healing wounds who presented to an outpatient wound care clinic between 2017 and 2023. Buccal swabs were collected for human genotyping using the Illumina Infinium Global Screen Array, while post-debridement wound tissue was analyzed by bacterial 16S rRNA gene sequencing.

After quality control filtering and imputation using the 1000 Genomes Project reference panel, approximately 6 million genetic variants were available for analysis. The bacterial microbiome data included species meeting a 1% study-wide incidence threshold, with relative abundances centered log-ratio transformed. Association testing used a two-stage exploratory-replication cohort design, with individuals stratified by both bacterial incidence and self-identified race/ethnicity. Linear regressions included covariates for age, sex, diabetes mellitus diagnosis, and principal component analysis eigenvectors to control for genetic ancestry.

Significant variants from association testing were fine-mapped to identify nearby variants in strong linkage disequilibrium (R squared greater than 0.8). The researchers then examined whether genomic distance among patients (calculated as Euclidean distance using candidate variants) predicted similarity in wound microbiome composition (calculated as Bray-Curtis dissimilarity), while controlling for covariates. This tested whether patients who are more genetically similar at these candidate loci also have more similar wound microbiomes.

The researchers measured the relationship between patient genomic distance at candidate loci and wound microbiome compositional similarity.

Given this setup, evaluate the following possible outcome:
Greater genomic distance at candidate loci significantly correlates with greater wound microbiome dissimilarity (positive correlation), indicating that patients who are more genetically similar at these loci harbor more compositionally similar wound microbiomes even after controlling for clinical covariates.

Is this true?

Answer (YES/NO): NO